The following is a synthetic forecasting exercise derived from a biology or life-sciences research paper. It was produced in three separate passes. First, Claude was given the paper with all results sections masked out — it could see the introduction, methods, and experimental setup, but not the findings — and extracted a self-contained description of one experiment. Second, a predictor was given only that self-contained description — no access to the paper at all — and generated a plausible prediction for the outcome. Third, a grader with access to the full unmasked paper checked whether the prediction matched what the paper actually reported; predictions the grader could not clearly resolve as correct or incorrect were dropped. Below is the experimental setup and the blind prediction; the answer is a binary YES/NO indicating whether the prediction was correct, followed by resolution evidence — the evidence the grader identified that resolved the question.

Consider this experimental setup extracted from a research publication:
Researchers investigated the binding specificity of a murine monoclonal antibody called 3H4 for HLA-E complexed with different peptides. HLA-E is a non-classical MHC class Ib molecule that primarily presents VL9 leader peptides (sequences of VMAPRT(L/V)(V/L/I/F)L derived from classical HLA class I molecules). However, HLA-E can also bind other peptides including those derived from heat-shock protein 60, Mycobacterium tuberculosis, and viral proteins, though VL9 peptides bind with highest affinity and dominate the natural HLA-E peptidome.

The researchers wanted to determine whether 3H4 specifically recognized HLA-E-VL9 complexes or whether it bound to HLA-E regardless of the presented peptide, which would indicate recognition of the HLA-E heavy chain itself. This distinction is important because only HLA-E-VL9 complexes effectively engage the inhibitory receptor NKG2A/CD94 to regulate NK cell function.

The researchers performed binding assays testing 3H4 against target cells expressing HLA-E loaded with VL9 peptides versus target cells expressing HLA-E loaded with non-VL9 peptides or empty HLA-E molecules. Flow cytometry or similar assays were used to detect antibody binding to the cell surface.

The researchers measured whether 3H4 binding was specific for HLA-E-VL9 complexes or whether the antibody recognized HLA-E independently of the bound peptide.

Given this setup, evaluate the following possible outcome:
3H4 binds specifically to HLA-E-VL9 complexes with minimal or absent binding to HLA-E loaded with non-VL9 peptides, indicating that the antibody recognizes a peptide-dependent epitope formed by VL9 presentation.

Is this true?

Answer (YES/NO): YES